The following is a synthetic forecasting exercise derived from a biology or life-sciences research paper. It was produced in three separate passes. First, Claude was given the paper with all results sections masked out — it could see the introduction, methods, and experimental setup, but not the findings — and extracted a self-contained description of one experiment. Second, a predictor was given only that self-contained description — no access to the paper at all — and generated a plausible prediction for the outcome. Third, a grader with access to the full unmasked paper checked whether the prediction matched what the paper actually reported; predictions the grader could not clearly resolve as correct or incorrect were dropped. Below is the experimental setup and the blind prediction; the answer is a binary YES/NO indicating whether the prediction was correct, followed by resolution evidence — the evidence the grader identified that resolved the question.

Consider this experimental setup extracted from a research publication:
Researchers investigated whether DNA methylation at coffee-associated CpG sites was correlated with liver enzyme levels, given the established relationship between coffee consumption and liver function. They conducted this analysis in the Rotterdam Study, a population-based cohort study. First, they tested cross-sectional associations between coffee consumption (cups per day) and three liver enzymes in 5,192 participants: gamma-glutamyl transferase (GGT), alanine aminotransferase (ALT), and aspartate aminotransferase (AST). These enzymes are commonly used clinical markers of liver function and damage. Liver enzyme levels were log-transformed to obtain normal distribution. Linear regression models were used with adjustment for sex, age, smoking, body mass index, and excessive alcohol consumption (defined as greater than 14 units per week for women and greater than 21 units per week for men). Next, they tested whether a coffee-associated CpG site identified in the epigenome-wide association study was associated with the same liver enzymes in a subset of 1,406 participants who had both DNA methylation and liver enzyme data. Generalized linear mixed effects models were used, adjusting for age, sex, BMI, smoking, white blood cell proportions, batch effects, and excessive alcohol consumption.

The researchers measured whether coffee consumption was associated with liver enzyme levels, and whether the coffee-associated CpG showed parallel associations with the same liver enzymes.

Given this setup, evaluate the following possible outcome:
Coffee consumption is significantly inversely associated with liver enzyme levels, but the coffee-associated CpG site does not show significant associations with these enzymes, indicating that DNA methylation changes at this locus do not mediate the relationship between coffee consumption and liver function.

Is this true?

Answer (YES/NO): NO